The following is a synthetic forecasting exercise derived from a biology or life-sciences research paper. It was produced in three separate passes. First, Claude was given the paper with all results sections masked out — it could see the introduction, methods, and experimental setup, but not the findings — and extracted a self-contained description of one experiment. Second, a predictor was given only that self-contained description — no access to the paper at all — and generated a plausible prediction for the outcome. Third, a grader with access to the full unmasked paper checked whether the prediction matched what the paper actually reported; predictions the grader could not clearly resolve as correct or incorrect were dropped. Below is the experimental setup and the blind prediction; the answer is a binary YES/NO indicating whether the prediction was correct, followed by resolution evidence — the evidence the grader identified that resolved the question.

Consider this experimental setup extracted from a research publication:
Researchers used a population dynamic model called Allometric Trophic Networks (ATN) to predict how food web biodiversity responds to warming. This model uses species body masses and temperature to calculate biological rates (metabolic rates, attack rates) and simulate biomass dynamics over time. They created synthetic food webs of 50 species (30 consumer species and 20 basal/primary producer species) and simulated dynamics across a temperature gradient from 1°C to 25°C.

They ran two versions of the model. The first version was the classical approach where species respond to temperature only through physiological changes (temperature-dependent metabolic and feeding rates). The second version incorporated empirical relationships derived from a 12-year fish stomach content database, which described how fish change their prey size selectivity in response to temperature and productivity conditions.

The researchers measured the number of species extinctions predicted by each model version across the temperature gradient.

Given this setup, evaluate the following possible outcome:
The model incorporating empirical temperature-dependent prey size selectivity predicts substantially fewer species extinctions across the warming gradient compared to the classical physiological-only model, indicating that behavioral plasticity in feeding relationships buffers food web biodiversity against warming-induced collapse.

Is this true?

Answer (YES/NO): NO